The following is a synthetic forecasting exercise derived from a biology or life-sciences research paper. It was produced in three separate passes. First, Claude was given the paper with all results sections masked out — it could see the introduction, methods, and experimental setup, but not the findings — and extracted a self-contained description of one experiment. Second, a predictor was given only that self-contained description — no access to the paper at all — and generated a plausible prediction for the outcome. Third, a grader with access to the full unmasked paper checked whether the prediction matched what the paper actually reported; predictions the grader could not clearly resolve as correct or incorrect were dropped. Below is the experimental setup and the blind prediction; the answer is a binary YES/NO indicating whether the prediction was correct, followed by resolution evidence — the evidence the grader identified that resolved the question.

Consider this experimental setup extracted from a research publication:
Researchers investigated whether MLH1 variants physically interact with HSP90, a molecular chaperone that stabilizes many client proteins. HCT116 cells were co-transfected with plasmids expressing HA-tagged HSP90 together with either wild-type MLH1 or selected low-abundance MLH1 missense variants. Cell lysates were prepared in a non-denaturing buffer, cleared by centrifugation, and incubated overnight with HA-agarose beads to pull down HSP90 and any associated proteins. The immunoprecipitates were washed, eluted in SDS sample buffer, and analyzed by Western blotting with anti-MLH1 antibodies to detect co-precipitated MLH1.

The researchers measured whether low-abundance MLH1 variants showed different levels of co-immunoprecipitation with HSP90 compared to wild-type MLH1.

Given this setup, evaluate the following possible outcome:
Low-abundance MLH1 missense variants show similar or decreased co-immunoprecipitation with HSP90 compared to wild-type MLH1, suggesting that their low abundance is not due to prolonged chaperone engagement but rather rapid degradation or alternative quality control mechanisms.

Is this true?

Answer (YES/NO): YES